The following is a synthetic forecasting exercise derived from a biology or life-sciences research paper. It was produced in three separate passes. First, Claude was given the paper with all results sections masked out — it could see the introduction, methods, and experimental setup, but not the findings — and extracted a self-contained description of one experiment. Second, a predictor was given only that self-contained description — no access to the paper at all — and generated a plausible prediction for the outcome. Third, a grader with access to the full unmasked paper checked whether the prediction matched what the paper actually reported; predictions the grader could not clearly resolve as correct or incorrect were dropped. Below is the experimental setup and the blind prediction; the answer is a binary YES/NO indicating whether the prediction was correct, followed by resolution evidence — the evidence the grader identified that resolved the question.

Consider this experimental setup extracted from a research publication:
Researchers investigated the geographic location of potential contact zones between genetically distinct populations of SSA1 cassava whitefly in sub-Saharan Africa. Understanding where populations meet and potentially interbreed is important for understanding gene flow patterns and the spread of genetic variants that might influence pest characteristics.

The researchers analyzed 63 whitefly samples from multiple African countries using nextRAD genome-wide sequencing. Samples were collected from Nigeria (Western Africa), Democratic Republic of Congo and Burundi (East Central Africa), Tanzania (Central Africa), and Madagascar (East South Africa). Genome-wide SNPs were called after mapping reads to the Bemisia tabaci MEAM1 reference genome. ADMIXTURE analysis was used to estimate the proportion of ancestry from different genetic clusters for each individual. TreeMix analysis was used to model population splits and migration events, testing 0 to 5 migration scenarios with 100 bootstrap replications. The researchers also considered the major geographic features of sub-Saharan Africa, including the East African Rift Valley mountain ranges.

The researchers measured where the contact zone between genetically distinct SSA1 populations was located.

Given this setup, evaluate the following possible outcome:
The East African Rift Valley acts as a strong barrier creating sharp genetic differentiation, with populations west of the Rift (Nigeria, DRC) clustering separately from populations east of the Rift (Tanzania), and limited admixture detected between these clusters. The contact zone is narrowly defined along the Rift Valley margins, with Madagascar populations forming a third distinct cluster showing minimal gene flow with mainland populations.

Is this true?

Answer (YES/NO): NO